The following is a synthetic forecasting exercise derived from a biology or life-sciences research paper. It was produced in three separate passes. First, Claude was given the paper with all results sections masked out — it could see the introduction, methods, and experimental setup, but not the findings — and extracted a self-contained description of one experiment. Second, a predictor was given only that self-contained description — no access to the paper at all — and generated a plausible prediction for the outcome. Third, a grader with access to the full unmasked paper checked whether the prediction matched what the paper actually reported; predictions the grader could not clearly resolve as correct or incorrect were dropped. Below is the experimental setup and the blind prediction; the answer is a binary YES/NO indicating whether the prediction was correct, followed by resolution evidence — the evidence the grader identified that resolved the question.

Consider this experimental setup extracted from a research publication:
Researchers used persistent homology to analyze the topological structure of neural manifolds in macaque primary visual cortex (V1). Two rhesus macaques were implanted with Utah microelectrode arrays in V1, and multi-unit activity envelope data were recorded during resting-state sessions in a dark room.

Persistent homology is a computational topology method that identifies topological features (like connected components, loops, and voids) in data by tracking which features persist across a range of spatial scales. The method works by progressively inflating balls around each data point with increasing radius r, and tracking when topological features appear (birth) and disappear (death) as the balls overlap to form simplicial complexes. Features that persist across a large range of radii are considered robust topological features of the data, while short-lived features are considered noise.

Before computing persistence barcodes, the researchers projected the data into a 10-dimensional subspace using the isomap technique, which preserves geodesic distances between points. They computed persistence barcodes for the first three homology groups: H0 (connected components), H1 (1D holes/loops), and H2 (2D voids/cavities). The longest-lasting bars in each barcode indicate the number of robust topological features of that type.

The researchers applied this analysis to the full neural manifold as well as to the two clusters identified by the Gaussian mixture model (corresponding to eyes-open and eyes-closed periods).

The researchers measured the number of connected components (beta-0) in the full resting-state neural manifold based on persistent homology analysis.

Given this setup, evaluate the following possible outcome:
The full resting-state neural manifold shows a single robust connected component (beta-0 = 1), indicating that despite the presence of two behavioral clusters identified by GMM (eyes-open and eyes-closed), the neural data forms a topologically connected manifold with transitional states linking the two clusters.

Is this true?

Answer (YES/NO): NO